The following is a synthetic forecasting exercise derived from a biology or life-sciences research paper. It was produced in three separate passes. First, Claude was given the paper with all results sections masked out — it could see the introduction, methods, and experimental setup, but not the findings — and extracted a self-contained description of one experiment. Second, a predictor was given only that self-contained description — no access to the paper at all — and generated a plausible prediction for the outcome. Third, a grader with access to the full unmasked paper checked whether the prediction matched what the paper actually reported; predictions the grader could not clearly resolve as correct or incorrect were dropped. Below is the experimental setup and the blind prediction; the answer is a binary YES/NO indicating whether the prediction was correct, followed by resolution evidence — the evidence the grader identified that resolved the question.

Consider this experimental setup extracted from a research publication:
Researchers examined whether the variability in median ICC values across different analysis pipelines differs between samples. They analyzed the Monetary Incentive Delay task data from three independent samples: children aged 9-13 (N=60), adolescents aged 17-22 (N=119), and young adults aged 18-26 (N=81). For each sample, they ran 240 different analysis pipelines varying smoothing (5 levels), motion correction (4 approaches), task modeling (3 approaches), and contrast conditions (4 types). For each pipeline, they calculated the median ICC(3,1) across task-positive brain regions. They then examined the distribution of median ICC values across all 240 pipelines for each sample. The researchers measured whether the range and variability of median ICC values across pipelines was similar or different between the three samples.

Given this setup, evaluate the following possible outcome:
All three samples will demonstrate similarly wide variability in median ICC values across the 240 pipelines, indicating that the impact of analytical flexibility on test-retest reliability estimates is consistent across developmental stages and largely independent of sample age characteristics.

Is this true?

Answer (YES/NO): YES